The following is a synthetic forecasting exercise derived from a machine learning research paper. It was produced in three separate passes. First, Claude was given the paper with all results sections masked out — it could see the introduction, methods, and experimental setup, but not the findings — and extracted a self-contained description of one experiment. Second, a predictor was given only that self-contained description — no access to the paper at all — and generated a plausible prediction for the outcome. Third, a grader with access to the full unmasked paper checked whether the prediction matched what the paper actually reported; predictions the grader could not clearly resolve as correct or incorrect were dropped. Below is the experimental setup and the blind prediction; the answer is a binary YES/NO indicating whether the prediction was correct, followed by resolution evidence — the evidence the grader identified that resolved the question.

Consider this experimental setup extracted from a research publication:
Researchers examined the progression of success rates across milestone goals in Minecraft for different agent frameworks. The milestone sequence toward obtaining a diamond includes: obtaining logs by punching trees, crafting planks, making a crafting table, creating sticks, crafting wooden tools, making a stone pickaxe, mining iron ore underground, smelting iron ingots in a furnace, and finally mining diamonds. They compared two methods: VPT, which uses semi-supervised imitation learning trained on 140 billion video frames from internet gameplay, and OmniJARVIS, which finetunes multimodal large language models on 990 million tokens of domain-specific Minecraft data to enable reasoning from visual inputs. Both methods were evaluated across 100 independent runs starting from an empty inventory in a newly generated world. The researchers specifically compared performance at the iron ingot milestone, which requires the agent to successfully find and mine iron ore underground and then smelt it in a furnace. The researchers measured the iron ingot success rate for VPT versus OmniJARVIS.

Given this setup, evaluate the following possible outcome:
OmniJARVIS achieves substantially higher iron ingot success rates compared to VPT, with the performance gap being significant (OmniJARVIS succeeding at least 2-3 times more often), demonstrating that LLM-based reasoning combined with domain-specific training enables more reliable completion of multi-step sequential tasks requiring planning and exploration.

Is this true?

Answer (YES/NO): NO